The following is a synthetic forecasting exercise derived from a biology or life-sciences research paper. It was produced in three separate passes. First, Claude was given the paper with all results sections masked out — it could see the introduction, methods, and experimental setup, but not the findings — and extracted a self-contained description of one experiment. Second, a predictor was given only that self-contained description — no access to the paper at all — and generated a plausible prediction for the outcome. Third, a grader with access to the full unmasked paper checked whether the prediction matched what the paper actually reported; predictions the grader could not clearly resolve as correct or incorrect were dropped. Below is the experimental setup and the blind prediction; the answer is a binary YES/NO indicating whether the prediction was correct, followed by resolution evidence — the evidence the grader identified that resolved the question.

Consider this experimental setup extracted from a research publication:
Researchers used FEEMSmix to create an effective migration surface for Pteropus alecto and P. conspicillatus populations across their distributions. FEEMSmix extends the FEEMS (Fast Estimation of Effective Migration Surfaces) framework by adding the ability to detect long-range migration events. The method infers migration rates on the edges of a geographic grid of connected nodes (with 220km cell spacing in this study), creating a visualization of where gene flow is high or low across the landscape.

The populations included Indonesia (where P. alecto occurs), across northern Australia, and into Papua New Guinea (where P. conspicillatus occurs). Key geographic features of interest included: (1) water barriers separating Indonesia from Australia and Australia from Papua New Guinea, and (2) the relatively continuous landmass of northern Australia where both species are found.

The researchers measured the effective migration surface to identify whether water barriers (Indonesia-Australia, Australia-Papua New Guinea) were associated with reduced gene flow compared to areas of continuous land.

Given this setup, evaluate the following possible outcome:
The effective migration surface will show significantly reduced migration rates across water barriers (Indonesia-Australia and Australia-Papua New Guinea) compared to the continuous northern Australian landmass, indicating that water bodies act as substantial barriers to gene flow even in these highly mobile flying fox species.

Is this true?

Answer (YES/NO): NO